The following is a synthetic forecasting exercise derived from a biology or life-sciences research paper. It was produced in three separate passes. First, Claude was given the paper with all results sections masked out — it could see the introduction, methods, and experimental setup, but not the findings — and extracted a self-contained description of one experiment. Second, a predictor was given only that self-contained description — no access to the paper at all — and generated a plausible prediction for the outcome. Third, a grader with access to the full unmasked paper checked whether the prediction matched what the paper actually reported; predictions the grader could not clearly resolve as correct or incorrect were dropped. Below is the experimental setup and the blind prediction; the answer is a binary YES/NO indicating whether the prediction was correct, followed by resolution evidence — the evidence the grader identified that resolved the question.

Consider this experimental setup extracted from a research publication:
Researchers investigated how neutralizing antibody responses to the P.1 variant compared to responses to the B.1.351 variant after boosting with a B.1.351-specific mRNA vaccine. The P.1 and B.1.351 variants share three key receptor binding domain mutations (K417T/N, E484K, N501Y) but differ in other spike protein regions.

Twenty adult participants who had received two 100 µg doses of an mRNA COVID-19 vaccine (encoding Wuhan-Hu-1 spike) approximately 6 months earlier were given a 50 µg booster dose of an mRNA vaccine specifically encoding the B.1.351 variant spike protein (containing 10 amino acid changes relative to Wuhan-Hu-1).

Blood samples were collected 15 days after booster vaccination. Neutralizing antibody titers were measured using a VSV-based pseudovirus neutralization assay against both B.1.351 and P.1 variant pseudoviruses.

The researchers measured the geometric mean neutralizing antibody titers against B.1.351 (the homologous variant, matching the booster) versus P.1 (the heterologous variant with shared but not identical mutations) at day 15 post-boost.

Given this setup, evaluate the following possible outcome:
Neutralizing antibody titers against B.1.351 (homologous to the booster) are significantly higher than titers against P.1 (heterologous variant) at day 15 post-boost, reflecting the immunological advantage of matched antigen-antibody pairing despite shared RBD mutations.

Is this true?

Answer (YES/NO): NO